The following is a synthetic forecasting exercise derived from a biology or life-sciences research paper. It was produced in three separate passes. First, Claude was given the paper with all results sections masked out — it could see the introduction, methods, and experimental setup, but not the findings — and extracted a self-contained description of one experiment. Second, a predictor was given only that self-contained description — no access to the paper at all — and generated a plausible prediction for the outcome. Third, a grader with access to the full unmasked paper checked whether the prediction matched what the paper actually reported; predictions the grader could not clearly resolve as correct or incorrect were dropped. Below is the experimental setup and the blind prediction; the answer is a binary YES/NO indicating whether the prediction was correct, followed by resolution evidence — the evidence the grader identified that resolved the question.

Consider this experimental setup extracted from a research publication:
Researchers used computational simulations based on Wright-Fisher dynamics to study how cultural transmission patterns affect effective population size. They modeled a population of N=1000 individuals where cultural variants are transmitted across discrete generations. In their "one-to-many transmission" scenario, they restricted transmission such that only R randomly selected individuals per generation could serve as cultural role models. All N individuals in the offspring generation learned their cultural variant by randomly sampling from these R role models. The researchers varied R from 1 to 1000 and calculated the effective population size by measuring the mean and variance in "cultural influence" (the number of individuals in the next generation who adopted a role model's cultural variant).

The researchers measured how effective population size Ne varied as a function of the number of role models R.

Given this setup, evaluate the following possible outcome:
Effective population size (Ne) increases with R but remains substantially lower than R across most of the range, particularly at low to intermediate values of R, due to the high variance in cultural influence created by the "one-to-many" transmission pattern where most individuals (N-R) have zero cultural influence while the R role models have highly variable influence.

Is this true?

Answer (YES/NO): NO